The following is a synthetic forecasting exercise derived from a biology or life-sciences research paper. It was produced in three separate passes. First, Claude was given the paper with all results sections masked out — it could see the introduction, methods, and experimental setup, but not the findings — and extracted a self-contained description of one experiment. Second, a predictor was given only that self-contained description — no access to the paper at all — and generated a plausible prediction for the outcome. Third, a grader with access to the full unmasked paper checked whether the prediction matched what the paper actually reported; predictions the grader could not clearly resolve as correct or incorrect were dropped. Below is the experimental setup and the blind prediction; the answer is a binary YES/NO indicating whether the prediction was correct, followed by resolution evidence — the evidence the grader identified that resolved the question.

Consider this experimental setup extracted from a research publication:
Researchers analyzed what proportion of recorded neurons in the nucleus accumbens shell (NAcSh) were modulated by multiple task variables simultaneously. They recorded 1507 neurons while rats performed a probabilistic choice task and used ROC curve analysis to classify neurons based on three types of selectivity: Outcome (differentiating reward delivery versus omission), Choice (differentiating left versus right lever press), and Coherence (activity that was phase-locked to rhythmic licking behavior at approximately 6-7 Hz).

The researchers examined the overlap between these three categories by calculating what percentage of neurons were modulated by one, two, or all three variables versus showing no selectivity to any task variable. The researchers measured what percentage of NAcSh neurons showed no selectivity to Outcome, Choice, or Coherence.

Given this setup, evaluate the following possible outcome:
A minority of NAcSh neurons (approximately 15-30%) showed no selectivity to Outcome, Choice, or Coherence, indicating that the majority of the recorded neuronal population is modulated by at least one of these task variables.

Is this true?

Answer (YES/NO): NO